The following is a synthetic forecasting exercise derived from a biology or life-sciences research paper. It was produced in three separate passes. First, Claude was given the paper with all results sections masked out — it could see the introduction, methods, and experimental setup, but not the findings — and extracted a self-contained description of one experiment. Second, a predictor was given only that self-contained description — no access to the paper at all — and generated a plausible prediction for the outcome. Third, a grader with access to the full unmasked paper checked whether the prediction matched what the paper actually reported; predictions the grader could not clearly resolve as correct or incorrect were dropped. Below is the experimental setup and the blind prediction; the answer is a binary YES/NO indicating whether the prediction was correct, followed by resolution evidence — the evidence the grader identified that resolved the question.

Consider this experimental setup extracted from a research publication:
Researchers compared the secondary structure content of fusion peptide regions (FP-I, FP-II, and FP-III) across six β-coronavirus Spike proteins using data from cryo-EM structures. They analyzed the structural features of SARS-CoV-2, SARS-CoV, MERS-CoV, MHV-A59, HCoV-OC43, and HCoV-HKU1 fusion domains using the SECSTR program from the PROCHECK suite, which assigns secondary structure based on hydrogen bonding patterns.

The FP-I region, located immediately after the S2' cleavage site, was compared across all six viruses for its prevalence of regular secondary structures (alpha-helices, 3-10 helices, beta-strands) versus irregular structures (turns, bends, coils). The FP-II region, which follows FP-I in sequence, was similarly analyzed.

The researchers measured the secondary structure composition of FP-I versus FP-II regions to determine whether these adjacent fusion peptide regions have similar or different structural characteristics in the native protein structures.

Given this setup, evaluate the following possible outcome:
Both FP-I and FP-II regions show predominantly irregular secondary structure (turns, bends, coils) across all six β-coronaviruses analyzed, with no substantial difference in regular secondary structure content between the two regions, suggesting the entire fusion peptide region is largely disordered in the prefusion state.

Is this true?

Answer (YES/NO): NO